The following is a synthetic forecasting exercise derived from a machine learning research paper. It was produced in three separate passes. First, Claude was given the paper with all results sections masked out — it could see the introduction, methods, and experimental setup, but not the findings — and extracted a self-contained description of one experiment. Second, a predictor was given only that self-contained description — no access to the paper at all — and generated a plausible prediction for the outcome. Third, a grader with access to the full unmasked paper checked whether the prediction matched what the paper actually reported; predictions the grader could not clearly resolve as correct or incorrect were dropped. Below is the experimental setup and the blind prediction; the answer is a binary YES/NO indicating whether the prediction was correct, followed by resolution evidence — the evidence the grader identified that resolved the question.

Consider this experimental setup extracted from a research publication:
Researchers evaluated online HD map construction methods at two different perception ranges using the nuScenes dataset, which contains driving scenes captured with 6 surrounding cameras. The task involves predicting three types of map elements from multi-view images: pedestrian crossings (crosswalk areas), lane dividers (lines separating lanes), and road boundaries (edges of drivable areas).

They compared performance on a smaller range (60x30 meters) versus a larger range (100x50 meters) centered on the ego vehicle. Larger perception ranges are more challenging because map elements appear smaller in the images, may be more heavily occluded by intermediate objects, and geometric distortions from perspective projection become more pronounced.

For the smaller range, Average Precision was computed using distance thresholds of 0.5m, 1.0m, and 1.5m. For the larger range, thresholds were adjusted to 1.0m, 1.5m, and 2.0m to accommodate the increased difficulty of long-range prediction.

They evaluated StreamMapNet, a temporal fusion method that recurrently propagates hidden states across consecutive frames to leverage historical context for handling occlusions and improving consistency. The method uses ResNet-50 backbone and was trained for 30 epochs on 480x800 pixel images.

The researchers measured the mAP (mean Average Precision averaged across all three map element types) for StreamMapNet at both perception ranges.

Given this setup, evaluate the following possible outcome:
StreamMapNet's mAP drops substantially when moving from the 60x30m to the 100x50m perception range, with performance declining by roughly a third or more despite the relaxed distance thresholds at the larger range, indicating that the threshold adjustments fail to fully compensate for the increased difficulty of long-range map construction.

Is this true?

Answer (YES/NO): NO